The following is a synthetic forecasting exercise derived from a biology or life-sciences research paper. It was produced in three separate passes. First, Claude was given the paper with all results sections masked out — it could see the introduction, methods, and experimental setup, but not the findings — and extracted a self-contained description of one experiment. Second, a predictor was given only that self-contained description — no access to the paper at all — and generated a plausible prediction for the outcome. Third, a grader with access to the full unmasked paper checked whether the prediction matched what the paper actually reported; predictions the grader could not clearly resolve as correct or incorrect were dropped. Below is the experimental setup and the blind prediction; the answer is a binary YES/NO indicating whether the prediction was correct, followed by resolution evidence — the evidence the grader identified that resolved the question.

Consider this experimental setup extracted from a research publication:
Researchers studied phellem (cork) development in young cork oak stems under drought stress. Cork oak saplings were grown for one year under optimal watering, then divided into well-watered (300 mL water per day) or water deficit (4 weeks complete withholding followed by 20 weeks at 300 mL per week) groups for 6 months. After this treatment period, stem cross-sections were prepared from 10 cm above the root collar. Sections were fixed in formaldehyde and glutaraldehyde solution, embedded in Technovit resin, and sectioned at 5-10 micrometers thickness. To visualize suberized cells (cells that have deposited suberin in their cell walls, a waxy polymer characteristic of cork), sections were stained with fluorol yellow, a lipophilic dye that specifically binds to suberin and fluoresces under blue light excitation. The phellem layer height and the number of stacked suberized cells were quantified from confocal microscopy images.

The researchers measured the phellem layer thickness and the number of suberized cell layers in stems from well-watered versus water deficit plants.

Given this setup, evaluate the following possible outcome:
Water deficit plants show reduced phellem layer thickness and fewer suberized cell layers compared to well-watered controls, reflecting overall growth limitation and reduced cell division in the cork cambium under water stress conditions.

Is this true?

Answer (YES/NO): YES